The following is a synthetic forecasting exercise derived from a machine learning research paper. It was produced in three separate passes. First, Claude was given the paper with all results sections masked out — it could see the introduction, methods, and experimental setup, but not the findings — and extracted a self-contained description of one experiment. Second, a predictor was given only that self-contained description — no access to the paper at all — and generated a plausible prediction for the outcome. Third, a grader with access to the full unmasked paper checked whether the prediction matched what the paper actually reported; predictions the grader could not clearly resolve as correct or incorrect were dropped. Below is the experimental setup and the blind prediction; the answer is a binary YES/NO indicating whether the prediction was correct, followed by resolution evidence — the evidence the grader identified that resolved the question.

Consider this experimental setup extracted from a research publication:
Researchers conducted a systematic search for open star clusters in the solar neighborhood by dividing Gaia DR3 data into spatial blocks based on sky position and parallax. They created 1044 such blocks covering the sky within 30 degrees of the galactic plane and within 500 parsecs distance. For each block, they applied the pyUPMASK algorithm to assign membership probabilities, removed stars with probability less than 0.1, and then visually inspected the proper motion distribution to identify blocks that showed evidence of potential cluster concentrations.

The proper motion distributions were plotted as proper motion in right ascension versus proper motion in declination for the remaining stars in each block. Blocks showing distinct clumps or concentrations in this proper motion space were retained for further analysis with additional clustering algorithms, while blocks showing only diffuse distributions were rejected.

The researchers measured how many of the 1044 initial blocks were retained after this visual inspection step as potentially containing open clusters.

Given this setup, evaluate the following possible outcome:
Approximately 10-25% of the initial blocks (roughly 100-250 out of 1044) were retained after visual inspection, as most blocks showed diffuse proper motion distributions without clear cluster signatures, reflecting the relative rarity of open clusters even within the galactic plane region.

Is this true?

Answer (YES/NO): NO